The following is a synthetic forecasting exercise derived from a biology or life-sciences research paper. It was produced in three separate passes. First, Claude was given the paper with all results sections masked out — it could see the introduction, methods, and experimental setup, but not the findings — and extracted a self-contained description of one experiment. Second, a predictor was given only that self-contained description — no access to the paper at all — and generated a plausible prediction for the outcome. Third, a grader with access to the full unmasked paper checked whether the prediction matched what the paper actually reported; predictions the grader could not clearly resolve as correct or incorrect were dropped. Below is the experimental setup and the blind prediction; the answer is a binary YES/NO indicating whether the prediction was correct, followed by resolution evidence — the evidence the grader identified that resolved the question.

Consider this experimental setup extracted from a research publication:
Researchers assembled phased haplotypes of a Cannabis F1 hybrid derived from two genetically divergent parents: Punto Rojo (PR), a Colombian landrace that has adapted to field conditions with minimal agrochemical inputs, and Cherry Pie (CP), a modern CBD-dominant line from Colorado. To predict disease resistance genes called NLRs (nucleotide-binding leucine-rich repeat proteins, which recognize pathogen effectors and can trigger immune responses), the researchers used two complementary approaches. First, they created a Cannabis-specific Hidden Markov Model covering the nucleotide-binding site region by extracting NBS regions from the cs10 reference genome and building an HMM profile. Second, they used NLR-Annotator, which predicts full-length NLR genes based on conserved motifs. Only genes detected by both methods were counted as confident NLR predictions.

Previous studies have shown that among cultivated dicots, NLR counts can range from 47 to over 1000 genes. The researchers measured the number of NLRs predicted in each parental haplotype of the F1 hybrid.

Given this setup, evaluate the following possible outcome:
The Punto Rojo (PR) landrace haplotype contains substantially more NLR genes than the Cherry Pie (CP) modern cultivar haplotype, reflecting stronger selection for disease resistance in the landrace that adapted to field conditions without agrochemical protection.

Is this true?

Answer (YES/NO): NO